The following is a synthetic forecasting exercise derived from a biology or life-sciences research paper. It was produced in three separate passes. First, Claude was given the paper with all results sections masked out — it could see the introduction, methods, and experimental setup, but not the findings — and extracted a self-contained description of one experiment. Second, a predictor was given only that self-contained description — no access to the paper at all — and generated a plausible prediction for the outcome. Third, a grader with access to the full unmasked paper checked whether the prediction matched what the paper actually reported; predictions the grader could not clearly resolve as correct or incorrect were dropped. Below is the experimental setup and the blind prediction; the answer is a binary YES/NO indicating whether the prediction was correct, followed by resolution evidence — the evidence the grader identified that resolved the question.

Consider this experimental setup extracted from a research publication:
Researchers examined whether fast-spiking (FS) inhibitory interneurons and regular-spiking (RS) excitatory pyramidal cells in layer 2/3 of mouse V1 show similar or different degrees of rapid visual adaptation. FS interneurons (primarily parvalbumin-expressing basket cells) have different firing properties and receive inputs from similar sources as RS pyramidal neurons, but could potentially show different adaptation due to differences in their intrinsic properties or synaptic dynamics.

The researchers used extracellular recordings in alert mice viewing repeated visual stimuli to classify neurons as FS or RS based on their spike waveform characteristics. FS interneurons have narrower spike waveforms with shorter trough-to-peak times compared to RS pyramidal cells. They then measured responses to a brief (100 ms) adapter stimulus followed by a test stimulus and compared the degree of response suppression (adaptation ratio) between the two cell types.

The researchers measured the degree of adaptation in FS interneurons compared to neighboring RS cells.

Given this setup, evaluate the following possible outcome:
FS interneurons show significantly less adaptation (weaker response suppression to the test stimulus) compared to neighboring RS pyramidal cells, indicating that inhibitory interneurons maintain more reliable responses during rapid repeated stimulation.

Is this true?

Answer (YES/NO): NO